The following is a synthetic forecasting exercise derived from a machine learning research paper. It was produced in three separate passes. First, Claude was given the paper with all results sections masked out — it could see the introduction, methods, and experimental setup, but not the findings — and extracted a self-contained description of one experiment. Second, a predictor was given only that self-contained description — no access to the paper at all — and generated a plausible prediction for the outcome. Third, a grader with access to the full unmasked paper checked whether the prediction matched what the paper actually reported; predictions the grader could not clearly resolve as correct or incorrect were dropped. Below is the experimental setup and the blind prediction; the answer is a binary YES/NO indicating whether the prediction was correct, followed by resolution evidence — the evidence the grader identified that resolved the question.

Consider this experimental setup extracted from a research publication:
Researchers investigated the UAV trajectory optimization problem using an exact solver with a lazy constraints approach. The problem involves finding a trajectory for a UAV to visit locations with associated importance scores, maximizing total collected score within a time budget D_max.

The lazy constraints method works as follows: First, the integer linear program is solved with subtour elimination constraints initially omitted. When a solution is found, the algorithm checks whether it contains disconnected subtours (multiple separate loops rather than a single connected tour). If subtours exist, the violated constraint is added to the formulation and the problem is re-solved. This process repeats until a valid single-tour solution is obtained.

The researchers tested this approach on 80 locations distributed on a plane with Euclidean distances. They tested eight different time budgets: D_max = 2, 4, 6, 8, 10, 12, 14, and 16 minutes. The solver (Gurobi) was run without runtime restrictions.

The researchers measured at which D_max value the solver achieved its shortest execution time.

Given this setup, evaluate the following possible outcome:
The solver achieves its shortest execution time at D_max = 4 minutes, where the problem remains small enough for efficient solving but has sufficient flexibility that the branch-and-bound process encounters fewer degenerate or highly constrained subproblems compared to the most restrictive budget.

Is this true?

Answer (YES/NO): NO